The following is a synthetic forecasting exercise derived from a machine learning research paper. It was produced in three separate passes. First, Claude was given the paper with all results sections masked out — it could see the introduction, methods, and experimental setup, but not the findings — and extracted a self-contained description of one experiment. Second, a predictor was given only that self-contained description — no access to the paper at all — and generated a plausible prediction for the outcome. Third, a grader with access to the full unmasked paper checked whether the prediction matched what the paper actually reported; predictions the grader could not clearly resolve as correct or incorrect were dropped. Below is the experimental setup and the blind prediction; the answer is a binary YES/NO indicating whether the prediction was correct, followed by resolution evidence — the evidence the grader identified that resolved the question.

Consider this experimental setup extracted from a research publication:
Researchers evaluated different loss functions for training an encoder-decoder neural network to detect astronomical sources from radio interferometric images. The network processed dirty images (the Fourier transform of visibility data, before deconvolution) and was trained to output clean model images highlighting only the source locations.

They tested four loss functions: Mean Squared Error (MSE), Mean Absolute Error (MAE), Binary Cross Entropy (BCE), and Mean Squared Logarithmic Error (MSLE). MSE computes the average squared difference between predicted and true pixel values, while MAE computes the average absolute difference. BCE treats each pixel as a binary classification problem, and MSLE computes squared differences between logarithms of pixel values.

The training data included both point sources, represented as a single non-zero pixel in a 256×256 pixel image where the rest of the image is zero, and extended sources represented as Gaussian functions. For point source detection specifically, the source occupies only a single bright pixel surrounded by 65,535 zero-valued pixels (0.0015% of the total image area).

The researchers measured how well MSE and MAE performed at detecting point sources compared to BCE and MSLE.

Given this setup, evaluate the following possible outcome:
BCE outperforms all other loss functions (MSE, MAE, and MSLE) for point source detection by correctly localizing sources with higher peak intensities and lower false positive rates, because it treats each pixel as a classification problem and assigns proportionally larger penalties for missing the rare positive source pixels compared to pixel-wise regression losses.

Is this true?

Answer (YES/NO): NO